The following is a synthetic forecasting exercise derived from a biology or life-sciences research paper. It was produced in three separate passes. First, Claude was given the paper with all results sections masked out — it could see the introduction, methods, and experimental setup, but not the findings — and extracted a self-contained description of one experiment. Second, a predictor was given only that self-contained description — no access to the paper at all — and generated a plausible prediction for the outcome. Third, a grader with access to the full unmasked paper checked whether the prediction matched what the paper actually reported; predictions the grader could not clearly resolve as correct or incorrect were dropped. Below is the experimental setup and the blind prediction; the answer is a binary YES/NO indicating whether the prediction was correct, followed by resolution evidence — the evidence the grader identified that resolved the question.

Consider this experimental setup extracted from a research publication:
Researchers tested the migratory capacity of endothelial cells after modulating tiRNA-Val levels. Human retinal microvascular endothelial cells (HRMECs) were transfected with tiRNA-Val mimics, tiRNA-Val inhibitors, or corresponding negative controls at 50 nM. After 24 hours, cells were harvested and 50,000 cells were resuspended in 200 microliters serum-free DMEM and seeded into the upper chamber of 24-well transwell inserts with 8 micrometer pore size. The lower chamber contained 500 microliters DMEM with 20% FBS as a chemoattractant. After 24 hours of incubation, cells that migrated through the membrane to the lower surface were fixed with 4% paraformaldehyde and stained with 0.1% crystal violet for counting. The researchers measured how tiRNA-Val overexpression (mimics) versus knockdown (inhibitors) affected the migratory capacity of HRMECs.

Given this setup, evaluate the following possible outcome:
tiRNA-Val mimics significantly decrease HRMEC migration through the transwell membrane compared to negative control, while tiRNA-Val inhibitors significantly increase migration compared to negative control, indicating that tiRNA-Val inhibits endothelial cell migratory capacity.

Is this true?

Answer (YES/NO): NO